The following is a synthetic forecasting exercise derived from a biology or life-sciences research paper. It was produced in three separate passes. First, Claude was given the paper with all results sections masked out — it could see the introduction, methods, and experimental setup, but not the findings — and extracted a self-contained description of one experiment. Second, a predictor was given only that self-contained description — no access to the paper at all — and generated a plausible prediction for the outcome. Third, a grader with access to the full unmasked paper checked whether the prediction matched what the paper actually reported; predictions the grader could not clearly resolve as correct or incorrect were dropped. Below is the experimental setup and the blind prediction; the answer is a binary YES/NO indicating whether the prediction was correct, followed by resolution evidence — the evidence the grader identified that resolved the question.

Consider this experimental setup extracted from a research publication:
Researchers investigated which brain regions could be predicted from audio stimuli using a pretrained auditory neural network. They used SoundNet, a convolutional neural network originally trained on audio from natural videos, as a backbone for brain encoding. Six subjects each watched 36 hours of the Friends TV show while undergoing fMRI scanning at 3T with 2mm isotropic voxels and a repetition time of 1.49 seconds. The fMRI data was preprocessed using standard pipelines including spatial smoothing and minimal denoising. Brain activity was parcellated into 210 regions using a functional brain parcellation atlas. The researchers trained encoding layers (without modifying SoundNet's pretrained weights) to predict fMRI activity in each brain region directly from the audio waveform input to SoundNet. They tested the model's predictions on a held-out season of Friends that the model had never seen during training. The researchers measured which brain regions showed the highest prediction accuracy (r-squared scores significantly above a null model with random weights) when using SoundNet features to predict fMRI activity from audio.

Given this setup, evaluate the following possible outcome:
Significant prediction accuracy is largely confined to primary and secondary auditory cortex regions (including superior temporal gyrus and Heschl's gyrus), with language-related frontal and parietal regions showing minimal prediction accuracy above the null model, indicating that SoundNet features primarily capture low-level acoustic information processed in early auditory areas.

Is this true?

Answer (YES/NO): NO